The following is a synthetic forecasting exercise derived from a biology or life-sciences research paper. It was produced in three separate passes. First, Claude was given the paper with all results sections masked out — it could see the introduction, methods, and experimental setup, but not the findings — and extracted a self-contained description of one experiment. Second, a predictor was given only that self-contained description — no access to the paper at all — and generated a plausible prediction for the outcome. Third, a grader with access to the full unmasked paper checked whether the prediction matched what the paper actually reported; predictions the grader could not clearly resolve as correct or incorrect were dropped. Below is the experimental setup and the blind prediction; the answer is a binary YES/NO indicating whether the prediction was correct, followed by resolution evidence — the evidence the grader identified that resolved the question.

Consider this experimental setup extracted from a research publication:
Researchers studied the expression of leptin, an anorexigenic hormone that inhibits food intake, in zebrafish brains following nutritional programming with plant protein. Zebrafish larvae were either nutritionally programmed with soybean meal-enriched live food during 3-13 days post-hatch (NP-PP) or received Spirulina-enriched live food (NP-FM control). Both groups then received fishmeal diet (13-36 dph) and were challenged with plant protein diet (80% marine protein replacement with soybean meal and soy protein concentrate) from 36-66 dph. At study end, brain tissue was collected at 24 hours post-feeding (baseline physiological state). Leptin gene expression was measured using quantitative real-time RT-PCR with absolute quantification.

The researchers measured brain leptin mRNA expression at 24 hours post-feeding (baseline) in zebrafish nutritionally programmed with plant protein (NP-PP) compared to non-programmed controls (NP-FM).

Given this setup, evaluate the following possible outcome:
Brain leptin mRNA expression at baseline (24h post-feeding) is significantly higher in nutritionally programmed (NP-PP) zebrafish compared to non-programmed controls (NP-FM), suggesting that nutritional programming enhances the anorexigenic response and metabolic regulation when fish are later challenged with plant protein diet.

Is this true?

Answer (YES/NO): NO